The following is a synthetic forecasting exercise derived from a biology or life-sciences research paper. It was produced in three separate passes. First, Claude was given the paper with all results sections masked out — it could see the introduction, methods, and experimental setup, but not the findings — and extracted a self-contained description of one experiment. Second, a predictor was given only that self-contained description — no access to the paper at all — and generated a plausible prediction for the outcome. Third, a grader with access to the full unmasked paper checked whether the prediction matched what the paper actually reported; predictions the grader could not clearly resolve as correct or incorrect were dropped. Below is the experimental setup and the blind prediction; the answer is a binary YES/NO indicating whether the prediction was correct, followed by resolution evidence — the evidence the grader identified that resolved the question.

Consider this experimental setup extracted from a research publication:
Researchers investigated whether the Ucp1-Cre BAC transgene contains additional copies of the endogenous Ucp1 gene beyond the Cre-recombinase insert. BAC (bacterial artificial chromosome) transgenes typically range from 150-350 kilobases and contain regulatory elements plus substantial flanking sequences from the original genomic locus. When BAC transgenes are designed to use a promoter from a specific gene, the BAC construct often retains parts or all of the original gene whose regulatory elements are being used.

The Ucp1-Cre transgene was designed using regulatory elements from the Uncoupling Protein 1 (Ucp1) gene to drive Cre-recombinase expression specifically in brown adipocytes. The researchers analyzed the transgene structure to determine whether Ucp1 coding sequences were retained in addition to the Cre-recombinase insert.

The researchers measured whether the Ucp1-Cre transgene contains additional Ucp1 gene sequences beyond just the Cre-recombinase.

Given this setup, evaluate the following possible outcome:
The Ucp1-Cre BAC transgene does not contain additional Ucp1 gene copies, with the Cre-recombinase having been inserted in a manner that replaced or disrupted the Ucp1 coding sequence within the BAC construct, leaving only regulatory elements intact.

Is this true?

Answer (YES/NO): NO